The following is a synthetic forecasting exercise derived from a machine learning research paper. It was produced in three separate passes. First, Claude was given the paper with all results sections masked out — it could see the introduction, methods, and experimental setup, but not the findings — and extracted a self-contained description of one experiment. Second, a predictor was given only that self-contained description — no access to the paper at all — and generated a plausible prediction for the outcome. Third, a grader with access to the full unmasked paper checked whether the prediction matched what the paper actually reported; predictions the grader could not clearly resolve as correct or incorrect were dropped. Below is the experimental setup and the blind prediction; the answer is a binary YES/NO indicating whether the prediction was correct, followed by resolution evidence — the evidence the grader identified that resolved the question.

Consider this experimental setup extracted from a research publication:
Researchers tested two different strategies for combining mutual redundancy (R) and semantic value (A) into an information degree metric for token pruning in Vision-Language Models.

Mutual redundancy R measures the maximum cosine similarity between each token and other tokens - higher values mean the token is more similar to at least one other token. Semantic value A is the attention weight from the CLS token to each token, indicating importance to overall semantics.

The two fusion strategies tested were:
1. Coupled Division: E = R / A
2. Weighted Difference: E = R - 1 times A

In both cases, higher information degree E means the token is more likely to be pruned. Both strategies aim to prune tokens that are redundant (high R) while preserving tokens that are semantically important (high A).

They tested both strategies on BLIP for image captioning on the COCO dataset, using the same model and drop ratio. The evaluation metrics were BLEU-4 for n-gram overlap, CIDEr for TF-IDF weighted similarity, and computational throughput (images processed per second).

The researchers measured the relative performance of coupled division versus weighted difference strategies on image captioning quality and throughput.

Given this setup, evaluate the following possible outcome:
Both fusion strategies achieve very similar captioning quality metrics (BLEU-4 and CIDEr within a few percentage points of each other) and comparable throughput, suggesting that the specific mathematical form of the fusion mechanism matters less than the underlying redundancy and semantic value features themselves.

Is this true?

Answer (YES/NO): NO